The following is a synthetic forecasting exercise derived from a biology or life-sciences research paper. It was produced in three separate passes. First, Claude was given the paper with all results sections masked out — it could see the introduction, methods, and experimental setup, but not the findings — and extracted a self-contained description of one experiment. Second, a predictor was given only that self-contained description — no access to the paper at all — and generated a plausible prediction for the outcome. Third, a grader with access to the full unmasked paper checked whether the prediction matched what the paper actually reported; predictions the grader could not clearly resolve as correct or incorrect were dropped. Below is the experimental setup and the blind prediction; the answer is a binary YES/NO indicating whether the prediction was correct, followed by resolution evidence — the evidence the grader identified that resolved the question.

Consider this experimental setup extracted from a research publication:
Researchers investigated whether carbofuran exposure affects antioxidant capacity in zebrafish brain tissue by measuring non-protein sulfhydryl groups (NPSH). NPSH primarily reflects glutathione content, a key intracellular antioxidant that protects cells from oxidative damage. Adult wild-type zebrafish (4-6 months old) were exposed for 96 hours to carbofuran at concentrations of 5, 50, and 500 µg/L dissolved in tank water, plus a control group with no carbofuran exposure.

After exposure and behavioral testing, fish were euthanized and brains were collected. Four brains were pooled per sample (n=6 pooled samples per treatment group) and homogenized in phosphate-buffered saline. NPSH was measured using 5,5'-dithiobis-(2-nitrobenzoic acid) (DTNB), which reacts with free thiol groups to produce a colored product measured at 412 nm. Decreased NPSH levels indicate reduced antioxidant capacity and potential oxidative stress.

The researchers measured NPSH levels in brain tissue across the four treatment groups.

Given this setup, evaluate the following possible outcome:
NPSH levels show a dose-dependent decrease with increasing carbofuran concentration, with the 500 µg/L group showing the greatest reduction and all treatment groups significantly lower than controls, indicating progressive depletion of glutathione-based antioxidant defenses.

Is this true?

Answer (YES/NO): NO